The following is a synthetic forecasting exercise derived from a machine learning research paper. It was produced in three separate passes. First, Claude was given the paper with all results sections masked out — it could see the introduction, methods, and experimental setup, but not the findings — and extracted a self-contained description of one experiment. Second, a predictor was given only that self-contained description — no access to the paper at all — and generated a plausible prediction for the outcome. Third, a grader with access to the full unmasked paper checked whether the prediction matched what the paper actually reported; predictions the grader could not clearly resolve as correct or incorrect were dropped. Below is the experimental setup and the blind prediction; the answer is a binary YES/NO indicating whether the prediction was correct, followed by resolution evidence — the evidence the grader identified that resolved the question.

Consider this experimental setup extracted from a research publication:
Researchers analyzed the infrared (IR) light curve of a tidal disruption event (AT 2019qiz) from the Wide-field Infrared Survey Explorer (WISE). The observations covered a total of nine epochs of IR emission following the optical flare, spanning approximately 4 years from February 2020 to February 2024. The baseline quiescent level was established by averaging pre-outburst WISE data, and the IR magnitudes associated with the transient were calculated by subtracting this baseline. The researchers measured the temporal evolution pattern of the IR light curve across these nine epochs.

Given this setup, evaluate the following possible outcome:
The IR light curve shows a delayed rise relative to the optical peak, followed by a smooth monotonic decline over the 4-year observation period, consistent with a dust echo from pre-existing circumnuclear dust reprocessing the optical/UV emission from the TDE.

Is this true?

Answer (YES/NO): NO